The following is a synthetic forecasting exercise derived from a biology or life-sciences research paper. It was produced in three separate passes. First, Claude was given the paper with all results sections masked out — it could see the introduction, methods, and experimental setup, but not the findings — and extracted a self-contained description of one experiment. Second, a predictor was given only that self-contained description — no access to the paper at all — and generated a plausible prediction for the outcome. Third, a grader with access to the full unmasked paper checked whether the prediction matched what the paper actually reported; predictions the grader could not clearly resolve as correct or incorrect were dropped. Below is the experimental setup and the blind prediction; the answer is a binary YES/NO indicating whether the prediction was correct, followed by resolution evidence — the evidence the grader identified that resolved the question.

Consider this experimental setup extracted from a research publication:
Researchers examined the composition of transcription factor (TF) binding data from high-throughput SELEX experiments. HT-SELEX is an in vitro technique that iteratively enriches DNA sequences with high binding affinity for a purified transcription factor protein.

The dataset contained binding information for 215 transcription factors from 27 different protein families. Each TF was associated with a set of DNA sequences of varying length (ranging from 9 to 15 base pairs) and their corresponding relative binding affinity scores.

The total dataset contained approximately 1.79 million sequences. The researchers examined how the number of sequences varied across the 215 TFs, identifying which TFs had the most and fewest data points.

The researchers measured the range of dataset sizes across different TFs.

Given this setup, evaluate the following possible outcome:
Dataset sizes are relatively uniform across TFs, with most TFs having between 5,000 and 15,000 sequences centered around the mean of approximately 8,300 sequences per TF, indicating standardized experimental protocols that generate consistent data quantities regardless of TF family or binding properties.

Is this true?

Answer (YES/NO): NO